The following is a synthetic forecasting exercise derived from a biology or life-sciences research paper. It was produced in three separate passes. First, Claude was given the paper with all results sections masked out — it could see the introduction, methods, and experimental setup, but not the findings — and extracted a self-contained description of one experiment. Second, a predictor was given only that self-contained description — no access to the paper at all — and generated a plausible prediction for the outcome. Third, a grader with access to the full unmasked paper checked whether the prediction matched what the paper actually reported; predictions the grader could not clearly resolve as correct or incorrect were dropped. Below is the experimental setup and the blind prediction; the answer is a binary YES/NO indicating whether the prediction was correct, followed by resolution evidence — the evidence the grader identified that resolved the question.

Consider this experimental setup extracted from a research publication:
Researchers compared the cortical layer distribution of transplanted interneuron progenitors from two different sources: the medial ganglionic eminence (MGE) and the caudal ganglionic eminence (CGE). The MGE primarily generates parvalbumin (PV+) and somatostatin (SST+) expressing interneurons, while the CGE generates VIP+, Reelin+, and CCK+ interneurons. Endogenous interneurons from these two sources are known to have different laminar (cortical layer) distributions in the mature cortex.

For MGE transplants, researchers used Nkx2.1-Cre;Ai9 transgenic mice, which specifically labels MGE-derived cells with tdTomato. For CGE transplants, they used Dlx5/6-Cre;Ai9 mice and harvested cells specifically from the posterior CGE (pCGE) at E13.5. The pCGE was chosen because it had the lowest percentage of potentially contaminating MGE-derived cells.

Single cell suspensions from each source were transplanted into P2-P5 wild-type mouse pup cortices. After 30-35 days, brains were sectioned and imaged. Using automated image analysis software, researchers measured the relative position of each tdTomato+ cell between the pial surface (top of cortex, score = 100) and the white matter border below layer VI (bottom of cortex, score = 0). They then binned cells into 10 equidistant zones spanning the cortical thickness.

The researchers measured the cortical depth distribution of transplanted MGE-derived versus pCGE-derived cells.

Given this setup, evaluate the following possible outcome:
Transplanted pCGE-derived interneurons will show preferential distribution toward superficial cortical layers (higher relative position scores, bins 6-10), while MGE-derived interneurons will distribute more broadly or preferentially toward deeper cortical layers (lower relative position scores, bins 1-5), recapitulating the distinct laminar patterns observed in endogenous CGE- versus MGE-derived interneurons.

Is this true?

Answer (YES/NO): NO